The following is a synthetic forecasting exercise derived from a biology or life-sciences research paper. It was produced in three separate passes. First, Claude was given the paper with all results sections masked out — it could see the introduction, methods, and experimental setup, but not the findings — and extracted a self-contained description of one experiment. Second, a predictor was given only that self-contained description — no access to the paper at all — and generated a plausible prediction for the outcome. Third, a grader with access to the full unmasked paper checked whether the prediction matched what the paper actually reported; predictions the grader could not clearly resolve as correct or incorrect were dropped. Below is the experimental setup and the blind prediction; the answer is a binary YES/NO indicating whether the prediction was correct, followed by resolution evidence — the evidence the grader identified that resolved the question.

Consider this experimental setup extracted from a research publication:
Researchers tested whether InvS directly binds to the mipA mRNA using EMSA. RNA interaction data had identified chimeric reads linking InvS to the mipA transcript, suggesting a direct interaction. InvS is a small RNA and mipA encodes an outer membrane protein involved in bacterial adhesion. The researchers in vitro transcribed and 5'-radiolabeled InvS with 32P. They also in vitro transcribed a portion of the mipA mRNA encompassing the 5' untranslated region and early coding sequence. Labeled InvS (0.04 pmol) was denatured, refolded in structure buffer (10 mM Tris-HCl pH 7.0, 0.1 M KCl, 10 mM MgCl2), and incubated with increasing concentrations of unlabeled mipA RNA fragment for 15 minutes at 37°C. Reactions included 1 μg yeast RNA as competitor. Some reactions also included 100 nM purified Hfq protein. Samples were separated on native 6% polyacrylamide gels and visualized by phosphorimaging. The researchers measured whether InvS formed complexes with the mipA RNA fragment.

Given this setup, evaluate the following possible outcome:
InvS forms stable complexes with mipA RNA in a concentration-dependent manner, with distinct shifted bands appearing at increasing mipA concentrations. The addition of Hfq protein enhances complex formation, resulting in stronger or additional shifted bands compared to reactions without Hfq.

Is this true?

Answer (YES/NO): YES